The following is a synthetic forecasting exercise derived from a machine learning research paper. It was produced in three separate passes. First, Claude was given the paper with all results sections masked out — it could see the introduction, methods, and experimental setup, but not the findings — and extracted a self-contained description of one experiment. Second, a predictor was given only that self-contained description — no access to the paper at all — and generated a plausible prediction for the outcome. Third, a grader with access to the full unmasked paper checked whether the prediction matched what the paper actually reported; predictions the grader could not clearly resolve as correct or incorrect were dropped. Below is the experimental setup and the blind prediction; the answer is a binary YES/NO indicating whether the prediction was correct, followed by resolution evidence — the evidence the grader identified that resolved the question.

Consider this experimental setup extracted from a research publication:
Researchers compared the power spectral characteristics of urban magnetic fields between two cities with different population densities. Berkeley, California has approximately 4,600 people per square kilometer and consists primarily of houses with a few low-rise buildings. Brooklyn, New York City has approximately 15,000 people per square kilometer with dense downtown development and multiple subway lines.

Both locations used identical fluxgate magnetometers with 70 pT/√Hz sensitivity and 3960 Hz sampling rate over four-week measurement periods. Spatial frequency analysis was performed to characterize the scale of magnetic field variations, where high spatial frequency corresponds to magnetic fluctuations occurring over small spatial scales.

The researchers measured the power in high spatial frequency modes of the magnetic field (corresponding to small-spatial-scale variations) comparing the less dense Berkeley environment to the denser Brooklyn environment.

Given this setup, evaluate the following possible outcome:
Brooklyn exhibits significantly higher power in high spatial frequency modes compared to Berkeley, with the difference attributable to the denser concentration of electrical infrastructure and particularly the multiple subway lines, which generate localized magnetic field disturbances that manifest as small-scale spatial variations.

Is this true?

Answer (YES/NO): NO